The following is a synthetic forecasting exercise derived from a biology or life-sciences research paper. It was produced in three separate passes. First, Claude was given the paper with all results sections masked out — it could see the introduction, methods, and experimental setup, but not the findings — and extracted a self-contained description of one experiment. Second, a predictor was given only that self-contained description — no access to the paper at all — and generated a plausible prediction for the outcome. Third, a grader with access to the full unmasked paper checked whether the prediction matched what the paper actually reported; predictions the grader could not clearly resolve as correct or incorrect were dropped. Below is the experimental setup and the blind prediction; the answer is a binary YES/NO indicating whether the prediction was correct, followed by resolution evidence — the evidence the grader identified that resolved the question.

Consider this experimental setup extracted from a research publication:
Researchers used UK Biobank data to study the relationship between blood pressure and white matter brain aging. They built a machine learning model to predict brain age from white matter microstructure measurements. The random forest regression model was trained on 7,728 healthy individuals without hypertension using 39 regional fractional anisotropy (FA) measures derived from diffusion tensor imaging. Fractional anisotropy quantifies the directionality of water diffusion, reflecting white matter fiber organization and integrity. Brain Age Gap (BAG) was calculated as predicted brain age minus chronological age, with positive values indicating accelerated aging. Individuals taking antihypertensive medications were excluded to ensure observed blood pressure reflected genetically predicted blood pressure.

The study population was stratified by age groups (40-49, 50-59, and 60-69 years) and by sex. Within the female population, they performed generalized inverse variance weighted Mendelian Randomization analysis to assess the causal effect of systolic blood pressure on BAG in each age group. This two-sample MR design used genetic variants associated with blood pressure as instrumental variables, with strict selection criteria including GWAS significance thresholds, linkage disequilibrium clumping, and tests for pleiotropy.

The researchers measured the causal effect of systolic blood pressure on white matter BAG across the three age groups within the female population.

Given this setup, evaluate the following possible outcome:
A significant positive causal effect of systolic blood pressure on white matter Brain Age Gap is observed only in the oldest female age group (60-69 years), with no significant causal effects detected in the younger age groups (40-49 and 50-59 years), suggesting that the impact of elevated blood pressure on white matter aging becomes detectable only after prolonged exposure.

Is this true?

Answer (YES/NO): NO